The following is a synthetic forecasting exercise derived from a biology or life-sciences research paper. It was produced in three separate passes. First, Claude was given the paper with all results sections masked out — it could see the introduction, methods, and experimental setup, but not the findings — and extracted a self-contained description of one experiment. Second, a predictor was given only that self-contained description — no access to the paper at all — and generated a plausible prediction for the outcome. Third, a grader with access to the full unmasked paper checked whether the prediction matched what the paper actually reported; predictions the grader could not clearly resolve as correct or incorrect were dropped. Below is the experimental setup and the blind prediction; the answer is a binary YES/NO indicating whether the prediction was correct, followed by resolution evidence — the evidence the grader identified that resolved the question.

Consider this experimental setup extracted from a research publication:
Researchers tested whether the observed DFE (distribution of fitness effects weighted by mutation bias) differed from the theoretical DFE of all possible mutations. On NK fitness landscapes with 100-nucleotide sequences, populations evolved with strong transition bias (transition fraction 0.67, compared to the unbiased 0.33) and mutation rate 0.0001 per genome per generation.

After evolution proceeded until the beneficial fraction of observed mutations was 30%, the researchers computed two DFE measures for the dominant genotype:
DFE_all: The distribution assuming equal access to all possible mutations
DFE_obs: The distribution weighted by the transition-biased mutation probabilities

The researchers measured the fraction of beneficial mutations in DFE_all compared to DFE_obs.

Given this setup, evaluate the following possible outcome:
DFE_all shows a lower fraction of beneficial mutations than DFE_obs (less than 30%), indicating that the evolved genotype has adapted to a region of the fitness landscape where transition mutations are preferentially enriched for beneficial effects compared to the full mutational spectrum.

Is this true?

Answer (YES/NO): NO